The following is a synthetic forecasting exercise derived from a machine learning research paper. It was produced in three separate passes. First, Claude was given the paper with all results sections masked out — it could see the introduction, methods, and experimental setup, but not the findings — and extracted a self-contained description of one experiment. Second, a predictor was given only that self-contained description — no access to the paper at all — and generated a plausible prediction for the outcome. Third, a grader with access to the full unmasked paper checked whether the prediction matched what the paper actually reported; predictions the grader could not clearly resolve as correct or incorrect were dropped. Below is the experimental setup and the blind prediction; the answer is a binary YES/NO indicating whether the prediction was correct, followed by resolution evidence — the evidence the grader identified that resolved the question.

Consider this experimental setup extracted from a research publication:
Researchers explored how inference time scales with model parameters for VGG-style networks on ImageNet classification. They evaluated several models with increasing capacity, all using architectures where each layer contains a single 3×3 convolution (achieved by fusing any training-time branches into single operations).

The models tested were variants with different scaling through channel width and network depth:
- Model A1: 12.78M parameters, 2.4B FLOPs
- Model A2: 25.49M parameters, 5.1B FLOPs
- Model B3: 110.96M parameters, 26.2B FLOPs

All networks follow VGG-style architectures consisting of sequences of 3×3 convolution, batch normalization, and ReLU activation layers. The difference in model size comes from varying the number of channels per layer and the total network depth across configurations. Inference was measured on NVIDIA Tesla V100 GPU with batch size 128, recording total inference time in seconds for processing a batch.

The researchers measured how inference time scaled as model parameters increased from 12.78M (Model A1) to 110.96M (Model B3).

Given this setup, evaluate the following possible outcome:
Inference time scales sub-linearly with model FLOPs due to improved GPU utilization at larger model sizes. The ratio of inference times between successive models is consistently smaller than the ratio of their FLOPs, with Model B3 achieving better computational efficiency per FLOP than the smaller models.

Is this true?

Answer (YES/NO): YES